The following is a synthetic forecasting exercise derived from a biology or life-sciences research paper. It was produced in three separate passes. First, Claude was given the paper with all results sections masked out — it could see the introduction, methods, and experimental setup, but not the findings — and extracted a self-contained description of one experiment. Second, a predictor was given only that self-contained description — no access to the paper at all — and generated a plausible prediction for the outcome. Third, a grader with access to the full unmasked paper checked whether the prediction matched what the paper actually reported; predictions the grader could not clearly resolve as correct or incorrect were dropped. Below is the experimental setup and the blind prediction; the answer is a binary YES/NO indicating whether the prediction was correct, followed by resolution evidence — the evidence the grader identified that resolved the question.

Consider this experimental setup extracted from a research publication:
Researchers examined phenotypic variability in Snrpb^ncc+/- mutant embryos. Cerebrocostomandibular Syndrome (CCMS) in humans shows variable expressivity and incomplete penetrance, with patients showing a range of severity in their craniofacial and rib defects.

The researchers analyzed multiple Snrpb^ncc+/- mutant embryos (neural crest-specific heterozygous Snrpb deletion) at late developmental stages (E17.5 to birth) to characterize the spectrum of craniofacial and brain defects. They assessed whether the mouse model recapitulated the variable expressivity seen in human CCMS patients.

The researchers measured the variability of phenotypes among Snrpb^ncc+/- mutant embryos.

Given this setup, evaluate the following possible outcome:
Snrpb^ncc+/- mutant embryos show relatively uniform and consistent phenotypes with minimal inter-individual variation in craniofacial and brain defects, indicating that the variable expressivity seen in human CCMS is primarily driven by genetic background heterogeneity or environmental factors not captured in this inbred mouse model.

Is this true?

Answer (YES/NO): NO